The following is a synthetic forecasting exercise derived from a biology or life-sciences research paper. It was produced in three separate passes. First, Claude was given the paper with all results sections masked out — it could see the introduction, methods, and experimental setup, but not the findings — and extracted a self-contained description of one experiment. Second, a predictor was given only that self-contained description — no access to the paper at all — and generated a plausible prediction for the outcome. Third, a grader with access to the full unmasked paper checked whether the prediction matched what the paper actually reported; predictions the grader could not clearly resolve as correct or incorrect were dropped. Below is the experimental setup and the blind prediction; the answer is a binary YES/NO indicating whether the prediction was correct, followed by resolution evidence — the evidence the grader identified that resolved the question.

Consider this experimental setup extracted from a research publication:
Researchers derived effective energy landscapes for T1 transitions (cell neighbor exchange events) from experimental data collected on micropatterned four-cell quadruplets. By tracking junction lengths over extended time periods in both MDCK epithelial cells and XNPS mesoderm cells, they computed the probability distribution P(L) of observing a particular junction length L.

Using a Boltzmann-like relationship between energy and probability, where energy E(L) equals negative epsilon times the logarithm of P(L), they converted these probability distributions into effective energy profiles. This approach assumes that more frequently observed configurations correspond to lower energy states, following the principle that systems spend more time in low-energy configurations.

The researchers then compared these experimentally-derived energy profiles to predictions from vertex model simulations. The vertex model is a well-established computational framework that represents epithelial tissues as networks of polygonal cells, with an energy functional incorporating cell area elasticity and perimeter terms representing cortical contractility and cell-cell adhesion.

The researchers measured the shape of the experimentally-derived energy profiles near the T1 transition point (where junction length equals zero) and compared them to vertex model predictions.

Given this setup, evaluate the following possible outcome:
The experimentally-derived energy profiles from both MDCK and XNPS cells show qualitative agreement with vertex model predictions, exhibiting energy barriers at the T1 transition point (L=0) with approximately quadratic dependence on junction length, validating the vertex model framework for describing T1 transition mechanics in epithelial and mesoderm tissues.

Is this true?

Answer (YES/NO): NO